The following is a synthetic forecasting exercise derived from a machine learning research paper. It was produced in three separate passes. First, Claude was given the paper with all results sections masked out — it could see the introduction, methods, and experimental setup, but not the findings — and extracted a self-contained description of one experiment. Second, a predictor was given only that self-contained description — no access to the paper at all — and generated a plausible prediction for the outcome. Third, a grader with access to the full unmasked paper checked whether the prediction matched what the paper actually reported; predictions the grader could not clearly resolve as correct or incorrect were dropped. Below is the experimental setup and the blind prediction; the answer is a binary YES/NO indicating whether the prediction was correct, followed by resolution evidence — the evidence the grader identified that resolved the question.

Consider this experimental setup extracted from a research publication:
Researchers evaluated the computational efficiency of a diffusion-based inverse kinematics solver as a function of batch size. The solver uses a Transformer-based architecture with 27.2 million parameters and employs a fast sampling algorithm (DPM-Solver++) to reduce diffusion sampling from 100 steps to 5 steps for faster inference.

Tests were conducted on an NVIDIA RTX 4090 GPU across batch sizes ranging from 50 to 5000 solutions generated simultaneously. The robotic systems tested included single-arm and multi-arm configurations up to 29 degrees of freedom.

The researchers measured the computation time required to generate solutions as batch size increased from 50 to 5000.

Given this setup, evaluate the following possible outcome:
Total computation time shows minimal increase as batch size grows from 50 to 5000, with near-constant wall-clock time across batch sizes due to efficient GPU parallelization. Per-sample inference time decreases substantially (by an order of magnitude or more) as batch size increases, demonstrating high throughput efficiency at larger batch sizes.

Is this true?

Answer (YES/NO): NO